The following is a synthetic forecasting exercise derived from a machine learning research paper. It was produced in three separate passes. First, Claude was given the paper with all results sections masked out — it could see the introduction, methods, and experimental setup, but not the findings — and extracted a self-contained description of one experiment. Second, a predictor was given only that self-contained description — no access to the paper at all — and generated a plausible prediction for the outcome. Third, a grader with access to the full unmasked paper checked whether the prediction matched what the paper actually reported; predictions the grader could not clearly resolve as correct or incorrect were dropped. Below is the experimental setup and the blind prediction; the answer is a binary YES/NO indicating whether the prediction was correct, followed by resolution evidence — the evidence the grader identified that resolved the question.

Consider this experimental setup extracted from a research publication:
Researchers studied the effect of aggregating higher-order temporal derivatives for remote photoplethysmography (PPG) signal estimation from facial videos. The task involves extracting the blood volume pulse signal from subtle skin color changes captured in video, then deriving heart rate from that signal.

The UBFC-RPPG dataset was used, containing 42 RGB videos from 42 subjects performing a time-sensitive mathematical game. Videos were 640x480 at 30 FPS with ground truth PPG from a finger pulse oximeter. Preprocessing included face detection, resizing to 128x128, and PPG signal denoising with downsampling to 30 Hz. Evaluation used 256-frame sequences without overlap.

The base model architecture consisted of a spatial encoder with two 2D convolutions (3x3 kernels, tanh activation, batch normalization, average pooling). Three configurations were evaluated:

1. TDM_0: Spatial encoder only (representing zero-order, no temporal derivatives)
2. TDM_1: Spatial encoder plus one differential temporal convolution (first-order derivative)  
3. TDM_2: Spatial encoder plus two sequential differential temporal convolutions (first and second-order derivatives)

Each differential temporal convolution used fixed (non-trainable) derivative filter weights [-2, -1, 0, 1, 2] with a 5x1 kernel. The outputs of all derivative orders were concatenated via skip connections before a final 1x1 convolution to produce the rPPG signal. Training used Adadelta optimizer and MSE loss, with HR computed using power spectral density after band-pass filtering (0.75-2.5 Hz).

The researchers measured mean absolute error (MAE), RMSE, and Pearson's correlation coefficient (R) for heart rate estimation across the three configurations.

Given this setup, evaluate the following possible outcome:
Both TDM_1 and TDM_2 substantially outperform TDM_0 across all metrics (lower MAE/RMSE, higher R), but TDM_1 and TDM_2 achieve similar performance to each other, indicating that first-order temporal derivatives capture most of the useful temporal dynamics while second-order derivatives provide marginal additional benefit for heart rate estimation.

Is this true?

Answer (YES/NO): YES